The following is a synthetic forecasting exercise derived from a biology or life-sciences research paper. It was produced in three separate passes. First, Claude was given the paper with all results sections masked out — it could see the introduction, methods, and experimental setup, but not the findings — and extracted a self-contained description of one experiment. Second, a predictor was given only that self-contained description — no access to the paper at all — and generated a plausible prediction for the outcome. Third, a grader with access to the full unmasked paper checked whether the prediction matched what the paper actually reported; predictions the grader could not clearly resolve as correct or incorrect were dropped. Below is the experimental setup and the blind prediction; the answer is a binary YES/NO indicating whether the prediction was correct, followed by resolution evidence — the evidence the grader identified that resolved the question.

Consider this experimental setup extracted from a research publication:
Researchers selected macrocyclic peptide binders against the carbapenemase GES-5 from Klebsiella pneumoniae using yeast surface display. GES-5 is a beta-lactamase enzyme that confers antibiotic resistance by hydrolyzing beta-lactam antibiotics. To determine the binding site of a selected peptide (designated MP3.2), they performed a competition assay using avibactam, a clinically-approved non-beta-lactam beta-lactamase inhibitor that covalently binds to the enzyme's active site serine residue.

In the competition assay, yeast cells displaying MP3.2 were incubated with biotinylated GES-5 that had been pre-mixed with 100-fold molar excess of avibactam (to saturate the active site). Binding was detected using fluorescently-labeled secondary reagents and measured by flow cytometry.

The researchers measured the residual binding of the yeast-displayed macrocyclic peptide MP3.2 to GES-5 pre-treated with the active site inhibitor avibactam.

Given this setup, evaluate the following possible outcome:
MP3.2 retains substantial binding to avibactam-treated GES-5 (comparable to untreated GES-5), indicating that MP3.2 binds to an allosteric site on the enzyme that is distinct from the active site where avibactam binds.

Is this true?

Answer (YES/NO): NO